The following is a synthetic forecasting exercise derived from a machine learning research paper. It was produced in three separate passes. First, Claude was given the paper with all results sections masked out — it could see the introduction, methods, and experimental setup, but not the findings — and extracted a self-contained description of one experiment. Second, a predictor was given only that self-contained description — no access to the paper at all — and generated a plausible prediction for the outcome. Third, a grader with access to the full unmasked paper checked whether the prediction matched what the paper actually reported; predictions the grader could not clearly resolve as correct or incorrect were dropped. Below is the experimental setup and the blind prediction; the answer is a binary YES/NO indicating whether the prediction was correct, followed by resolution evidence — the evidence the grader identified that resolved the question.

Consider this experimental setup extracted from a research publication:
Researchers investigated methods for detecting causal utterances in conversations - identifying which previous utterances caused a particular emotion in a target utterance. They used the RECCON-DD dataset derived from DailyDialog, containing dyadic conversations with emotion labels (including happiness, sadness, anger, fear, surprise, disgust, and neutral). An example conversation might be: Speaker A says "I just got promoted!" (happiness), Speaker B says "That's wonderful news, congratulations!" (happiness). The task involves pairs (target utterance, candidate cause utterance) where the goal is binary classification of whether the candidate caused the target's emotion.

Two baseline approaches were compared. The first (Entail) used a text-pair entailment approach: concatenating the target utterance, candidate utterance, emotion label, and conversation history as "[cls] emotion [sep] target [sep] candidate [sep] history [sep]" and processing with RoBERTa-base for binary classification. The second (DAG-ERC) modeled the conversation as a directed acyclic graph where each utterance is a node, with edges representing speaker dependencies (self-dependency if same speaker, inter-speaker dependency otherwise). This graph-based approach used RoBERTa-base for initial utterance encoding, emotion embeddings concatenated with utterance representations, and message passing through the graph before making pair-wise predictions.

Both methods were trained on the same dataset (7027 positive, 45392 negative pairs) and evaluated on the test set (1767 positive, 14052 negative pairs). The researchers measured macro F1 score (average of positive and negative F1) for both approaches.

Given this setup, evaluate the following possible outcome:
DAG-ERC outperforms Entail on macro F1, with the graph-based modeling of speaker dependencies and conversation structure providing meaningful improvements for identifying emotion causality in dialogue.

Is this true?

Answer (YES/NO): YES